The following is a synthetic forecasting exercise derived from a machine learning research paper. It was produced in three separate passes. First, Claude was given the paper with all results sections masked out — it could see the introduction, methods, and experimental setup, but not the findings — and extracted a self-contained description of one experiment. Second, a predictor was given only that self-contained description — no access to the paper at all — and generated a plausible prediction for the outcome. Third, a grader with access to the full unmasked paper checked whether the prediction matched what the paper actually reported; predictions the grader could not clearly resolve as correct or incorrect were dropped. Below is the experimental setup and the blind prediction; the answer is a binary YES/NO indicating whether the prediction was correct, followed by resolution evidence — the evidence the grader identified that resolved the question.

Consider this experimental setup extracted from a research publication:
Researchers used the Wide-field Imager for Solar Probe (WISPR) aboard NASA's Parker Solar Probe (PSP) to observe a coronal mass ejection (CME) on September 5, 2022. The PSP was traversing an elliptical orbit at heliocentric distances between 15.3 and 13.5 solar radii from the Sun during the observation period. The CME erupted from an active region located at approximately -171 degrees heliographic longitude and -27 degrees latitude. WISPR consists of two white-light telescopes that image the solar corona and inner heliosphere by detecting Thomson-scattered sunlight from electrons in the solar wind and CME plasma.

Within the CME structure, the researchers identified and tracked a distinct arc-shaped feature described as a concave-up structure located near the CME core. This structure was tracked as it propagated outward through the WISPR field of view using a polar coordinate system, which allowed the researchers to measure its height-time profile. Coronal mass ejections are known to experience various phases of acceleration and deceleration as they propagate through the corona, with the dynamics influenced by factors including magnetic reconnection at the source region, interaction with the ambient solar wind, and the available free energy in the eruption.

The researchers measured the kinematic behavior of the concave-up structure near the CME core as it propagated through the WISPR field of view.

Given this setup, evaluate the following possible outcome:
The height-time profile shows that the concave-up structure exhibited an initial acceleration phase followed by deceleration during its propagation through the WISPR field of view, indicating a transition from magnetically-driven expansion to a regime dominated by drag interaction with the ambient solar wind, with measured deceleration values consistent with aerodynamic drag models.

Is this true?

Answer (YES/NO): NO